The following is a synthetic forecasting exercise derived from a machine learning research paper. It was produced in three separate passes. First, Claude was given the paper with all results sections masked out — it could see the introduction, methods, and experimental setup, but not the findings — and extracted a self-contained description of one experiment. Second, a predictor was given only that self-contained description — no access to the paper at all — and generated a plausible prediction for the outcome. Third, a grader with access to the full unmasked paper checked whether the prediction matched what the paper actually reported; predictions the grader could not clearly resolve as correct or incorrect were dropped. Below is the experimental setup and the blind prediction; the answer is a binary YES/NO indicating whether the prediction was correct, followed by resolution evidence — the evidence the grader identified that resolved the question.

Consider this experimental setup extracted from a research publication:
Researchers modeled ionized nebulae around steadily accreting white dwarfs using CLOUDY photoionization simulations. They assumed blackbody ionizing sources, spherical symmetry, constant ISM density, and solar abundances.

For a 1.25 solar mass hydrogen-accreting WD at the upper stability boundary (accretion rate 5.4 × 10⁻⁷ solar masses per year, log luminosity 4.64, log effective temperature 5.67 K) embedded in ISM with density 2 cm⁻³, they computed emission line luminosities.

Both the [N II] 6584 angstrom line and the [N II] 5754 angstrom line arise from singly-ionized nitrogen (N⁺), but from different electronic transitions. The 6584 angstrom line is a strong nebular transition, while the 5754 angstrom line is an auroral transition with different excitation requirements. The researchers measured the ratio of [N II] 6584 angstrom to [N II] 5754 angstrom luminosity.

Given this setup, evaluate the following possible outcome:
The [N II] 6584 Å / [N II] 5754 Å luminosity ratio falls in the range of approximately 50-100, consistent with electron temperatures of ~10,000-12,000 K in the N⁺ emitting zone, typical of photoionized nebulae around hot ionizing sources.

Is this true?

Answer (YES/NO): YES